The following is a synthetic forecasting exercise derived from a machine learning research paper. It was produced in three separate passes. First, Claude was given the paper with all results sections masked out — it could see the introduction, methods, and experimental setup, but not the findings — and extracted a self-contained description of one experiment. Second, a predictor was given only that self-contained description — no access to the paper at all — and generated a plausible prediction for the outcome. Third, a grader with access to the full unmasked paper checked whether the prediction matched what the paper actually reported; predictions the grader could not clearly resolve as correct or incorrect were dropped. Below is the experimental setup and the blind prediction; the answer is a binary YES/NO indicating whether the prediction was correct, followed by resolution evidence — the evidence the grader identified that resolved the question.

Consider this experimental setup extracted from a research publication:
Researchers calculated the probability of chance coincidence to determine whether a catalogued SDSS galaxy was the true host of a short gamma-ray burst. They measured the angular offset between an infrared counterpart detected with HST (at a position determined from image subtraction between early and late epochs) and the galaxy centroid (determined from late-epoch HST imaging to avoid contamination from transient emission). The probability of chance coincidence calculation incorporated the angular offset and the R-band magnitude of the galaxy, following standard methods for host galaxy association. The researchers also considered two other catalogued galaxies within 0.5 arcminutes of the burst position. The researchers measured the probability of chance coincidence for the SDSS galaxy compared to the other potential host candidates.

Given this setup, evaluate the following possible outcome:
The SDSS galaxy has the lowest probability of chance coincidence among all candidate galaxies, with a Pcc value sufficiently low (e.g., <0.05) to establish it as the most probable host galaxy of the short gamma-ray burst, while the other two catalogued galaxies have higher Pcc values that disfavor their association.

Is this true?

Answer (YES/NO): YES